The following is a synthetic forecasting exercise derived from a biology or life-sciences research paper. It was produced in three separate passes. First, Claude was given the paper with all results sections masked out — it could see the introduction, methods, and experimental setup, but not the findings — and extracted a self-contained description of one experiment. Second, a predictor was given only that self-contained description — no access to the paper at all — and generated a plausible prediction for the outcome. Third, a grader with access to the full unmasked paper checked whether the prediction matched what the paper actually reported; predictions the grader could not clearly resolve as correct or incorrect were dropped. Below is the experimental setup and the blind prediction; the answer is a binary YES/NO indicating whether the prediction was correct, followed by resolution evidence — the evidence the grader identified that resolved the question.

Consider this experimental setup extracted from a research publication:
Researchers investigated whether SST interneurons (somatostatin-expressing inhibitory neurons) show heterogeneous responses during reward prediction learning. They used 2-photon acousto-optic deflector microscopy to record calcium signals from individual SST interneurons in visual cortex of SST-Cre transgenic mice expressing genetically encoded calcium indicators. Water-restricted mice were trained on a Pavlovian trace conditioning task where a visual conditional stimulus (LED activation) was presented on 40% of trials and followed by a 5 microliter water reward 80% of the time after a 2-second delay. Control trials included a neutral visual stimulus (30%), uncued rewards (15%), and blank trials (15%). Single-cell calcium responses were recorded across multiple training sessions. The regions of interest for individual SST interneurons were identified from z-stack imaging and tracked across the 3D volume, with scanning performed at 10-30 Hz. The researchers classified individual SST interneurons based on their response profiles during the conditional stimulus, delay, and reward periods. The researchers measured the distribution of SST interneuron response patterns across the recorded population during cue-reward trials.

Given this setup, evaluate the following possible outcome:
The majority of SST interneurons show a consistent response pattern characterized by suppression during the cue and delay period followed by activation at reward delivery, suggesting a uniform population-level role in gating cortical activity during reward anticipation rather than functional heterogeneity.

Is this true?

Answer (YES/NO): NO